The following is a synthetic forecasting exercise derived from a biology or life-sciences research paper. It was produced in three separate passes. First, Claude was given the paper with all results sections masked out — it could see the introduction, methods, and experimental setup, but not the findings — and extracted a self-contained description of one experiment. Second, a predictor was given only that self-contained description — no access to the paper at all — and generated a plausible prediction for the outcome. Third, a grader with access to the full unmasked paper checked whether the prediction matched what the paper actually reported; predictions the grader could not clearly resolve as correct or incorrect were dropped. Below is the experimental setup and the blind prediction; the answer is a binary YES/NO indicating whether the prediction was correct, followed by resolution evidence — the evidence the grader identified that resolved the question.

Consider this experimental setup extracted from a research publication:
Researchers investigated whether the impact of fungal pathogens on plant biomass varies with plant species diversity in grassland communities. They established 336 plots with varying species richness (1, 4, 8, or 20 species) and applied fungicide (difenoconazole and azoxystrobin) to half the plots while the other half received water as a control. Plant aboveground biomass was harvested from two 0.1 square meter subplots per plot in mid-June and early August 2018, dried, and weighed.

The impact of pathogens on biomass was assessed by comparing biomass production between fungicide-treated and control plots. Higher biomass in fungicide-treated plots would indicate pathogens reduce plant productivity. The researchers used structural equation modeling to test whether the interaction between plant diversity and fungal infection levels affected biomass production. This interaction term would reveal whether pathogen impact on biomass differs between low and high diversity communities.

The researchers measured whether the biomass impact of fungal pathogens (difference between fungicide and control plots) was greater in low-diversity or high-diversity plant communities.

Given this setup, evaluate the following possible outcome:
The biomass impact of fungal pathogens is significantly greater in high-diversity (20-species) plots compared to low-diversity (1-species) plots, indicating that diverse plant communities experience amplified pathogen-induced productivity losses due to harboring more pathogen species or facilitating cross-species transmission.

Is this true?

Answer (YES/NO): YES